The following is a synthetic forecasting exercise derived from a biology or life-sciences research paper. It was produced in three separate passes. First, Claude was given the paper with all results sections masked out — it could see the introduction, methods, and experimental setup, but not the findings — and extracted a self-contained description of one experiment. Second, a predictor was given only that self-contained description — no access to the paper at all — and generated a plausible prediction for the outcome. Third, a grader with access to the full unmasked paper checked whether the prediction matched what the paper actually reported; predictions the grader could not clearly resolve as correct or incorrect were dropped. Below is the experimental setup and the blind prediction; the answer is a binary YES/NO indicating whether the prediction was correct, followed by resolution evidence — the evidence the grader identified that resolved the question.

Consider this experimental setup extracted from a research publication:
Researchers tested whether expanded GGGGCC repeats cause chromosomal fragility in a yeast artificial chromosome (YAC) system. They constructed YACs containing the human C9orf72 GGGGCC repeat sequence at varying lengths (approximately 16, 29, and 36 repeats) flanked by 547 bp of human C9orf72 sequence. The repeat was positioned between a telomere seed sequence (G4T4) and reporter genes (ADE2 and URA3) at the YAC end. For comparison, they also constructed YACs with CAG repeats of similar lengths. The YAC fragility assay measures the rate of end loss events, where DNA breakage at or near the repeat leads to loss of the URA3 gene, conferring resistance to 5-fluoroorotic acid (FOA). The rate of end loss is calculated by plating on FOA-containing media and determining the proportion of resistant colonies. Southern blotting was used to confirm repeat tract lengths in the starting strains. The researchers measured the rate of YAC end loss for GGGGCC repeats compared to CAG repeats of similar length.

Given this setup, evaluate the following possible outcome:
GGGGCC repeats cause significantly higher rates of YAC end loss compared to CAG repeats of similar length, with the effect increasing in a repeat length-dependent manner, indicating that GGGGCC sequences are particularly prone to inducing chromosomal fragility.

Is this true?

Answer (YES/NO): YES